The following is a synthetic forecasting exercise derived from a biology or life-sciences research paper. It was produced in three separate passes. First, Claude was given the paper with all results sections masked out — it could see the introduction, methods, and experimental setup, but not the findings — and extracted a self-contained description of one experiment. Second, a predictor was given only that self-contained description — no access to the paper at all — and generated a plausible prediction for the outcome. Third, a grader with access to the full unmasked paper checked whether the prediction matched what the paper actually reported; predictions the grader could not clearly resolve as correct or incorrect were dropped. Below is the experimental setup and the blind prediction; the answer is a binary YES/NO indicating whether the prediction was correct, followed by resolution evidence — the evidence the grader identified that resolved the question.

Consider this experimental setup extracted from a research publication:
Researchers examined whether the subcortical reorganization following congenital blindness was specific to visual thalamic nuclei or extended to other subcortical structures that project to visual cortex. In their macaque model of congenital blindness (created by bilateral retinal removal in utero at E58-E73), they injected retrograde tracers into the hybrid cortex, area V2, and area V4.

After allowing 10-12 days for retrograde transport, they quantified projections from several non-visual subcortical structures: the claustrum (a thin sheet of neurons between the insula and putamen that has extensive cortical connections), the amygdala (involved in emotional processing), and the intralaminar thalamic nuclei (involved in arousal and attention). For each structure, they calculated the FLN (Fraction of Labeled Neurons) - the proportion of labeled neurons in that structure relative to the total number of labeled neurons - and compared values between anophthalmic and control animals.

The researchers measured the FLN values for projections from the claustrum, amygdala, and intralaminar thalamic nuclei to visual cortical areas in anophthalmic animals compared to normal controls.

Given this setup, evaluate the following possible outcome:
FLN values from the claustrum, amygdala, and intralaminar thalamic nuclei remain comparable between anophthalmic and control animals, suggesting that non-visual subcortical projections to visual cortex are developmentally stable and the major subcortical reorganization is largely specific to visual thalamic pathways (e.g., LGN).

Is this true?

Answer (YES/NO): YES